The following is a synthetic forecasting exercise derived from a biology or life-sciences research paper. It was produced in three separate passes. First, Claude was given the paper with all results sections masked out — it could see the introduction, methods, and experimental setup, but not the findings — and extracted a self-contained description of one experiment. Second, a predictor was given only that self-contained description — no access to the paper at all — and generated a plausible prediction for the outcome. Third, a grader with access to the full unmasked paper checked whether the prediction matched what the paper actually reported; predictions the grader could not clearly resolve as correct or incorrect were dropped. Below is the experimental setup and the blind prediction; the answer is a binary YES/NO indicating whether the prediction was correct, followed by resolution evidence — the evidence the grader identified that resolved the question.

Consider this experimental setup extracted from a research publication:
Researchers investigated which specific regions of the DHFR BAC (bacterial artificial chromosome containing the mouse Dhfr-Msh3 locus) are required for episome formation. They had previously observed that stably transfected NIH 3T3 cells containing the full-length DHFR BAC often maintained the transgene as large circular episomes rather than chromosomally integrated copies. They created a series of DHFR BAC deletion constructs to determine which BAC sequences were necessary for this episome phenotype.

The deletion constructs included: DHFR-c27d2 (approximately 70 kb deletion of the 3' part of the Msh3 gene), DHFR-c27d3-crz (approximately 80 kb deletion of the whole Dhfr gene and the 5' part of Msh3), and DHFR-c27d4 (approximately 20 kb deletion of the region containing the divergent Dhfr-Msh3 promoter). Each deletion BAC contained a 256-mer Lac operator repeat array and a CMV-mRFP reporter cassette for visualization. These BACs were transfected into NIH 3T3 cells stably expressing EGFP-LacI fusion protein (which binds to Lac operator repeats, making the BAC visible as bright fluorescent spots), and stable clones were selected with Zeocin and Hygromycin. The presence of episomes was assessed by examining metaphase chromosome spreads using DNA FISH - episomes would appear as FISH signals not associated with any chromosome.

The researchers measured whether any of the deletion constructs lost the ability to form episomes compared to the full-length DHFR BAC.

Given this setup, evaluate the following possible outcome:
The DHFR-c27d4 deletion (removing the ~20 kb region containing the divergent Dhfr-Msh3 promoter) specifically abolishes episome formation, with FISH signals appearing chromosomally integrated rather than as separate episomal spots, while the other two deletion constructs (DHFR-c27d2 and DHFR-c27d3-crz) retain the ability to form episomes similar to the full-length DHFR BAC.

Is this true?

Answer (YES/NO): NO